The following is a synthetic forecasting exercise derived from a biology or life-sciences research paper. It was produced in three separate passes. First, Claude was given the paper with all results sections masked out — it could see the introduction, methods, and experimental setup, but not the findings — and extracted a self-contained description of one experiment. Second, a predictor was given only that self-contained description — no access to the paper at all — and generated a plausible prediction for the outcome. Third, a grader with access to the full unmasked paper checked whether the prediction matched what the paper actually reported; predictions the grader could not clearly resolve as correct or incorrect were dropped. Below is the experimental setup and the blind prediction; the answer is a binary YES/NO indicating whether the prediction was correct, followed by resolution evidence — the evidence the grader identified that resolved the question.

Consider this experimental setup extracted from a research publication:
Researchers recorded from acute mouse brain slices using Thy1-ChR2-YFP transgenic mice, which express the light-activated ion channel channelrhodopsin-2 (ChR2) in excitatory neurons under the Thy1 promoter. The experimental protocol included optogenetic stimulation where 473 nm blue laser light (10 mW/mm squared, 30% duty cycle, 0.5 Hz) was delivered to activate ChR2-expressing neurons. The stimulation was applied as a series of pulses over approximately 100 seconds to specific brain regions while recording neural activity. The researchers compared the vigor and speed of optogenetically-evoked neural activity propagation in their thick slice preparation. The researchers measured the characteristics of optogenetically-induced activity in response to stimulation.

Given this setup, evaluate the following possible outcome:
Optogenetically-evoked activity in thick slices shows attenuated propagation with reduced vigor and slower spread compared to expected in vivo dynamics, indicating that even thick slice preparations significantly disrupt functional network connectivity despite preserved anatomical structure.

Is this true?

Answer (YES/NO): NO